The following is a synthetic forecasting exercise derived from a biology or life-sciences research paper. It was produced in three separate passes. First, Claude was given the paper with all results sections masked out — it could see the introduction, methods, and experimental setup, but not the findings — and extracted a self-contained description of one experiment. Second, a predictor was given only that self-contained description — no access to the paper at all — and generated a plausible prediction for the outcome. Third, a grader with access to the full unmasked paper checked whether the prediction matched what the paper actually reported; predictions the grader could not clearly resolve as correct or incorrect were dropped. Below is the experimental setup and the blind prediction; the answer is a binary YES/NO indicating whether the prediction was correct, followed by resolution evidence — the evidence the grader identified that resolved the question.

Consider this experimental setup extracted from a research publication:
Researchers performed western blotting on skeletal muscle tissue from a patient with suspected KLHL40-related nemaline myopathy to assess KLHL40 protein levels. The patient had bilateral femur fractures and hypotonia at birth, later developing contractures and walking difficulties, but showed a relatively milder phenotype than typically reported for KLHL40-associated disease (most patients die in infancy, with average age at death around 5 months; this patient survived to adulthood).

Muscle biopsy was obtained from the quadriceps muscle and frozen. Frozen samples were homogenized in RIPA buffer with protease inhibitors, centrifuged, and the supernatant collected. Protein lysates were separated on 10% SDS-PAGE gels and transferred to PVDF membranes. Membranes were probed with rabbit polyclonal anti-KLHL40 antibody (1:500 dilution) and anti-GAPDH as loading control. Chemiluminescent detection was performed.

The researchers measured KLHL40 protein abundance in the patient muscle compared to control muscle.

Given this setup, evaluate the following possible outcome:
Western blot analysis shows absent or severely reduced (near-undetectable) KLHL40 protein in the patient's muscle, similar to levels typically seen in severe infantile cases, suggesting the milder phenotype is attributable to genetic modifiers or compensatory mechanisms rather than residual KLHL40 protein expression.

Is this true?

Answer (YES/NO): NO